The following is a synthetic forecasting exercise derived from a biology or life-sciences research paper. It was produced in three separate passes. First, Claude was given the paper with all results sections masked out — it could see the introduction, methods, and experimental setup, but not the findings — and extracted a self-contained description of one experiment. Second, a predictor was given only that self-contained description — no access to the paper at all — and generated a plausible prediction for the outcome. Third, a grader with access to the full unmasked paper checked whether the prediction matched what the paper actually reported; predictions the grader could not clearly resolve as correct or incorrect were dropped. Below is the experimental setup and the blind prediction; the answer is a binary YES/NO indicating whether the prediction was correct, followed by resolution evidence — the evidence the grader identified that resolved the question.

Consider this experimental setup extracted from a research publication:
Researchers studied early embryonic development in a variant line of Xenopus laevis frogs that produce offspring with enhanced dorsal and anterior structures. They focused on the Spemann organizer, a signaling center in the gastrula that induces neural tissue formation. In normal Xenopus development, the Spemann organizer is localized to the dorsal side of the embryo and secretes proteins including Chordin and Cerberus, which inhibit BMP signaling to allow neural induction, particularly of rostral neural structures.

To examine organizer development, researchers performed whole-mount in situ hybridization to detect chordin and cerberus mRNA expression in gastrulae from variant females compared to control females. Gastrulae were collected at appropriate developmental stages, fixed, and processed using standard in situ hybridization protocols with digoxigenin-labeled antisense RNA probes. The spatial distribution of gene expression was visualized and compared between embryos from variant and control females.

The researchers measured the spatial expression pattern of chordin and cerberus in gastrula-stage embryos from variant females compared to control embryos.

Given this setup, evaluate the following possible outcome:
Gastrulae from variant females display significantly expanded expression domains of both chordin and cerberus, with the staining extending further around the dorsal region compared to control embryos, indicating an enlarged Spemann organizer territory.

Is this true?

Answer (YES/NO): YES